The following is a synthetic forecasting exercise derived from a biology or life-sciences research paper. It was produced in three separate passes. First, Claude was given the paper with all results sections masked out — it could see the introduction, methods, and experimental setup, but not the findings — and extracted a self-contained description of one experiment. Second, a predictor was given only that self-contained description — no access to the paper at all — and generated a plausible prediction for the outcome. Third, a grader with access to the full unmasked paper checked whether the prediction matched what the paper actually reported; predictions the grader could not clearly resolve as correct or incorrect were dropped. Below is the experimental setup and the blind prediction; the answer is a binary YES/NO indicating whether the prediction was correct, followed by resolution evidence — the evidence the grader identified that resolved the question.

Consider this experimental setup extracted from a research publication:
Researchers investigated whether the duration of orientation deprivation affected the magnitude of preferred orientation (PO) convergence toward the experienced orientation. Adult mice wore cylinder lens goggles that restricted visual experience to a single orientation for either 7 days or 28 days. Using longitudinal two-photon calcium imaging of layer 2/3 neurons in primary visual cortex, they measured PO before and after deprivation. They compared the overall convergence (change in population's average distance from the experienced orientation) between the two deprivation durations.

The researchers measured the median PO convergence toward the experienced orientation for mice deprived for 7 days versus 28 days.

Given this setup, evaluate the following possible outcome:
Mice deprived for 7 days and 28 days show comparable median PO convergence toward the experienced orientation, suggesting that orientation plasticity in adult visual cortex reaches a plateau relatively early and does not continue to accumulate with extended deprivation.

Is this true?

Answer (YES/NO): NO